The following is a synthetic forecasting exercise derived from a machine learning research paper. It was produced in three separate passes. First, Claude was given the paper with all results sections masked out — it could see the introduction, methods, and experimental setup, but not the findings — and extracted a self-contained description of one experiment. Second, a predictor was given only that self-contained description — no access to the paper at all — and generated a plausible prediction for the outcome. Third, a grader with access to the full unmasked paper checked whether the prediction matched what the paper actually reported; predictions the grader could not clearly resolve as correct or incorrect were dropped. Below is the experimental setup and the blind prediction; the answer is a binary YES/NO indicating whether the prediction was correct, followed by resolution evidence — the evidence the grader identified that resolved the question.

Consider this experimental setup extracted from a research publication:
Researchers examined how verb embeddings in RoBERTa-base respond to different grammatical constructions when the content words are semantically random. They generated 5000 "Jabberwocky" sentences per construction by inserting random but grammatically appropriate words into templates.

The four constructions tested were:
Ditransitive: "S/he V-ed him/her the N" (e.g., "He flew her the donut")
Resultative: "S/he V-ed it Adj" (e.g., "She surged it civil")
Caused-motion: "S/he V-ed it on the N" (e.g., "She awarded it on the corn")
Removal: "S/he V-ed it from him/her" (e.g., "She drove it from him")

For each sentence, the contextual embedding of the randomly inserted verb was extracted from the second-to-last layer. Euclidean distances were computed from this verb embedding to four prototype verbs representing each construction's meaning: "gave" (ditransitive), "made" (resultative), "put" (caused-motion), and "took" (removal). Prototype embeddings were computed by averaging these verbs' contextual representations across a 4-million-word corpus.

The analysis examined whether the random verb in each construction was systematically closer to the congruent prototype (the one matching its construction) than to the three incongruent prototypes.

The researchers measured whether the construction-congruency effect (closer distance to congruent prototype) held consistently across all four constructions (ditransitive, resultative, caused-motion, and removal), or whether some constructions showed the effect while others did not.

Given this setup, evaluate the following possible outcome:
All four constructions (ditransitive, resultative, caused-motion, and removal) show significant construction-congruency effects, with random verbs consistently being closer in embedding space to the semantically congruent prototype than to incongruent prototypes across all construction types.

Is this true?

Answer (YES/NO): YES